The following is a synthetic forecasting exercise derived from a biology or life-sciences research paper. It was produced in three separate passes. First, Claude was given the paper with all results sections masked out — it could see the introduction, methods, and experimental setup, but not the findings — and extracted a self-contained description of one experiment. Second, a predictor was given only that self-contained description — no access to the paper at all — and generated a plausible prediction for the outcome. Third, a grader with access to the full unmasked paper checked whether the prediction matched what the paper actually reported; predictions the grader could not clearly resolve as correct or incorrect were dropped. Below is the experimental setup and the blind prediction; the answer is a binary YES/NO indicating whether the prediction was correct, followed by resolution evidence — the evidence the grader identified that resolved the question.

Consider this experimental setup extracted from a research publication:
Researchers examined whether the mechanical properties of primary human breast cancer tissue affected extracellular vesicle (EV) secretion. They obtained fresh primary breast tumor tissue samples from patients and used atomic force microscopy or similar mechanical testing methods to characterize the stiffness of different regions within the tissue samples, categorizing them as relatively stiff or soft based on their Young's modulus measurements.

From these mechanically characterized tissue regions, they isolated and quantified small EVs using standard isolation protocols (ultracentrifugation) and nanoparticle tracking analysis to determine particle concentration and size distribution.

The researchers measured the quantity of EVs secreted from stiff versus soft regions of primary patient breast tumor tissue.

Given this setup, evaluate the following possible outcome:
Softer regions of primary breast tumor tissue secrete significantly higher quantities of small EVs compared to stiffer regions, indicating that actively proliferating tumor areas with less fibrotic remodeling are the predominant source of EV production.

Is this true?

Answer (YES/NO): NO